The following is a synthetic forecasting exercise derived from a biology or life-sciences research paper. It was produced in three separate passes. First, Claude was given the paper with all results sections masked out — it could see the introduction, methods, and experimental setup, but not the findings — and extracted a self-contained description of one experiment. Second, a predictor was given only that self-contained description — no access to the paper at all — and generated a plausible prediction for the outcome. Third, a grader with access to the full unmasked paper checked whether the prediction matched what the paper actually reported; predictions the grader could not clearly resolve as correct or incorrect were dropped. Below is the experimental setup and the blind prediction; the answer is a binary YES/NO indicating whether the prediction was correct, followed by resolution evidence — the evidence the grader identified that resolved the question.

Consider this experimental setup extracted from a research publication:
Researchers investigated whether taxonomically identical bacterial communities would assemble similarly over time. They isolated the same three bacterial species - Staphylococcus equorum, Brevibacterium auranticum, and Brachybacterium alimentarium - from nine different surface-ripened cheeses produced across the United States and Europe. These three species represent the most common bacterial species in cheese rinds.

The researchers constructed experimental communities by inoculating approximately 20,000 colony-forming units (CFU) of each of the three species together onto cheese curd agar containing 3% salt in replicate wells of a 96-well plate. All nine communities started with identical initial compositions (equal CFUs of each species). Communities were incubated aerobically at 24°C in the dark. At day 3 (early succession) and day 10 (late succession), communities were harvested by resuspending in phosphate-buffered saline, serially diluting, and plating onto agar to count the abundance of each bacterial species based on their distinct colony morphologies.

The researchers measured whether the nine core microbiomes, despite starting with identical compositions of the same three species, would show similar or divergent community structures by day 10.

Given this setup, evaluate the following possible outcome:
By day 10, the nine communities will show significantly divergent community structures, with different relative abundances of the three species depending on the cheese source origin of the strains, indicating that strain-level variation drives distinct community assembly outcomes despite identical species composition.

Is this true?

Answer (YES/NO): YES